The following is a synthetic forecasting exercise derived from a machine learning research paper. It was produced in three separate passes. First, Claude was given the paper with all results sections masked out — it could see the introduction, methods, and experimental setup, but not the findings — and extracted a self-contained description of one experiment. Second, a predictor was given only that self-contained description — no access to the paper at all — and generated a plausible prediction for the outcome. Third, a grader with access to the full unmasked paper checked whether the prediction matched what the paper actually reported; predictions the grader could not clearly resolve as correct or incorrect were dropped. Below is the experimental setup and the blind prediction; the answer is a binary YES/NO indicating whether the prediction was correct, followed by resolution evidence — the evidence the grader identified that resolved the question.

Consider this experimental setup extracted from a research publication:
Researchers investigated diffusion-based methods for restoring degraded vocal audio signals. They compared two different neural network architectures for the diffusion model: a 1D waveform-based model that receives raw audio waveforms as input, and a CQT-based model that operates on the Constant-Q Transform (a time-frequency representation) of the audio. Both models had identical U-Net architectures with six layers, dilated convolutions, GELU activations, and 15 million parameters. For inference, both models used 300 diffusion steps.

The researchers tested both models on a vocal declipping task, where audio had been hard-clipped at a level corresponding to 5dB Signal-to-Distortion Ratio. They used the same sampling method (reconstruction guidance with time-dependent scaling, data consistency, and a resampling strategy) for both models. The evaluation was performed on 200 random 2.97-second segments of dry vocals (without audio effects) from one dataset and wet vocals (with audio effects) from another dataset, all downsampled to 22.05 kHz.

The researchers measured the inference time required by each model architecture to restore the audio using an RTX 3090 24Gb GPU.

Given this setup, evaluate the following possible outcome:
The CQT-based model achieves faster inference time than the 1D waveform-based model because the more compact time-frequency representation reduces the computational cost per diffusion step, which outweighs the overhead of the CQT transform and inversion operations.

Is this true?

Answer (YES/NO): NO